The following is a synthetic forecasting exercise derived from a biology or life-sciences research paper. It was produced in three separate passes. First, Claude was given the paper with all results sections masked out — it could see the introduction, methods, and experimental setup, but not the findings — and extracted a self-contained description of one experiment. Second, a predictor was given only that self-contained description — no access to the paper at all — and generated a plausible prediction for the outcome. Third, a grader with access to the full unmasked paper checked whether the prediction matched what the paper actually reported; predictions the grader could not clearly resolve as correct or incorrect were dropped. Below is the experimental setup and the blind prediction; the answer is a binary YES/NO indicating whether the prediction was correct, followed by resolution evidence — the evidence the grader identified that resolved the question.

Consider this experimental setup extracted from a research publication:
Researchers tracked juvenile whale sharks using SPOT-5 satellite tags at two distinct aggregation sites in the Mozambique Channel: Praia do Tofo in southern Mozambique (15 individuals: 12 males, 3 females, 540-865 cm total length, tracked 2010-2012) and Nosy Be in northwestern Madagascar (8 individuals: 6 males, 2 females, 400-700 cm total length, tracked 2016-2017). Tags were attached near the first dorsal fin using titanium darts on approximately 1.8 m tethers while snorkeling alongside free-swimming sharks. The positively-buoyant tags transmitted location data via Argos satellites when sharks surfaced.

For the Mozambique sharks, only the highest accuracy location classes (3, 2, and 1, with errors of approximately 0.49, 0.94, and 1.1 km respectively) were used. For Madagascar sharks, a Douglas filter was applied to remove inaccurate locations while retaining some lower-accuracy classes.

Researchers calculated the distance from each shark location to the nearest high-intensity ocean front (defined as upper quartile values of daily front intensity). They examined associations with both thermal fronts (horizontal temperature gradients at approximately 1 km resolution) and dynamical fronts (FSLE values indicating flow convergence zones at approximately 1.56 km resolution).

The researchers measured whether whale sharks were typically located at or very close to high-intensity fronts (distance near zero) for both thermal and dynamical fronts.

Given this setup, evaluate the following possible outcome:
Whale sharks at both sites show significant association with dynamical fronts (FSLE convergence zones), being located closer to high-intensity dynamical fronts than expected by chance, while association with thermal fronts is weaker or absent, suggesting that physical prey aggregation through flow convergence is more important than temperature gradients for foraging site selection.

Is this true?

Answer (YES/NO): NO